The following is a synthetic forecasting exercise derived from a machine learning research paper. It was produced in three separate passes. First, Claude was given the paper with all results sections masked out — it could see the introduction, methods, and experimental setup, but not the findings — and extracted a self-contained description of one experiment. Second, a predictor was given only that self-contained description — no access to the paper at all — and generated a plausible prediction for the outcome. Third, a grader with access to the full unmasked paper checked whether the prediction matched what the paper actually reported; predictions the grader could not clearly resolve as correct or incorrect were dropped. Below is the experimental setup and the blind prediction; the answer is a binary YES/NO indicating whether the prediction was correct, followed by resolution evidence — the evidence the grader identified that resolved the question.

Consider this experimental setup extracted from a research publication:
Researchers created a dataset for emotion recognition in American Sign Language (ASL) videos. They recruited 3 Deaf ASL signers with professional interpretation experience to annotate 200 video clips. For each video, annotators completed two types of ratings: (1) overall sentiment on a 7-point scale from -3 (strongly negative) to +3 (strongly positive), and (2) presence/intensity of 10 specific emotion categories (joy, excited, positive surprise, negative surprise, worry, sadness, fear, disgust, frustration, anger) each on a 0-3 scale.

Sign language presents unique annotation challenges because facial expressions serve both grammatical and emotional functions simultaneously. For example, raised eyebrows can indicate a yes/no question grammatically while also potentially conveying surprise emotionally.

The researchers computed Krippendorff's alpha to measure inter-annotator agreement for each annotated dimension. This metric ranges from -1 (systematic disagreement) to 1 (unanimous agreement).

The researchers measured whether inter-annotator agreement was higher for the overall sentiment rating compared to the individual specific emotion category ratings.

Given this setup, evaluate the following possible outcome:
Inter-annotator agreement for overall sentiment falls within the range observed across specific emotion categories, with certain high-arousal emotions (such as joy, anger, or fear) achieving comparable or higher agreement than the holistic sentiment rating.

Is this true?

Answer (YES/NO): NO